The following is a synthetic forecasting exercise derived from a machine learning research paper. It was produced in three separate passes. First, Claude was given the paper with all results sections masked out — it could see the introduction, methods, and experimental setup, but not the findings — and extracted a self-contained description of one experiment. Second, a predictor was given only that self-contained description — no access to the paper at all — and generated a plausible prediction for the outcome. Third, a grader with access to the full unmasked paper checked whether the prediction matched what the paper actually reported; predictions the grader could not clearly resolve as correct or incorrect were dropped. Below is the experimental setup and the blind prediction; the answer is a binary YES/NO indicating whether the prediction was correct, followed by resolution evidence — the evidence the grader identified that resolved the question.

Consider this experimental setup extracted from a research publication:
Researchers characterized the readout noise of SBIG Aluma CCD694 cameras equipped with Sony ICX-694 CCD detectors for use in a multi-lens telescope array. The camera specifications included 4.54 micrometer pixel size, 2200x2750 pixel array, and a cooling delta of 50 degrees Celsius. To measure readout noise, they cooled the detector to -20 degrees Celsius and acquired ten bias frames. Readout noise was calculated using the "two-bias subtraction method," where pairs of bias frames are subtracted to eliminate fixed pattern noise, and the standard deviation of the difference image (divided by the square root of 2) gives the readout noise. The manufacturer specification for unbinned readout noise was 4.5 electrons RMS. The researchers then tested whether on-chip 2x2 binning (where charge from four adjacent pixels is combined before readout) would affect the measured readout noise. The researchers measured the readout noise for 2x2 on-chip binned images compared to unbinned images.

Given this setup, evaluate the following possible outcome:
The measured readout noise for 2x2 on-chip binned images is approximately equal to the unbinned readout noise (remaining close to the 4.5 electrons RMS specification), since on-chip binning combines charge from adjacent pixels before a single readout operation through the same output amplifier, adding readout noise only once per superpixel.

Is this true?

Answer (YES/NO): YES